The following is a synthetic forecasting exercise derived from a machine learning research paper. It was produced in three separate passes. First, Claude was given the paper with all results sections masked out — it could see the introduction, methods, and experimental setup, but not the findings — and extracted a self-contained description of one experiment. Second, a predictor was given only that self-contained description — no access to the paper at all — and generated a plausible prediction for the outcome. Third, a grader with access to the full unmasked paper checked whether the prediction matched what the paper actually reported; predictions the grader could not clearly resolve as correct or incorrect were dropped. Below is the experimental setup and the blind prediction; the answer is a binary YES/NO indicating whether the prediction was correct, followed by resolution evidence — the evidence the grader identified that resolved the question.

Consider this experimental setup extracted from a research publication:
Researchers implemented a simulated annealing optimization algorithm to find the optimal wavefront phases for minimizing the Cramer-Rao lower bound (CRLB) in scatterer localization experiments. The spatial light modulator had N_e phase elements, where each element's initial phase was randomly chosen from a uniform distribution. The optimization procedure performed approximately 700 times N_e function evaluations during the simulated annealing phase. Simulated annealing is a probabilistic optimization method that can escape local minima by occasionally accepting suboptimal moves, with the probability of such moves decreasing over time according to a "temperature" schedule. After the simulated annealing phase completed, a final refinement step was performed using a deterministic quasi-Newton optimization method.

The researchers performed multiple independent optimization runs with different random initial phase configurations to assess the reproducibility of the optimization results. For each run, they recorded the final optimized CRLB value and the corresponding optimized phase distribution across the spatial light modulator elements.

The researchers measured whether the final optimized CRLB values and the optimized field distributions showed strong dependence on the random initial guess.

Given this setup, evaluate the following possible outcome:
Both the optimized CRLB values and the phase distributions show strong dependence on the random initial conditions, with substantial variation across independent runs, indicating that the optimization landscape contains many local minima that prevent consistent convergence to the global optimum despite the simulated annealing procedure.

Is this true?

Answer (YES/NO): NO